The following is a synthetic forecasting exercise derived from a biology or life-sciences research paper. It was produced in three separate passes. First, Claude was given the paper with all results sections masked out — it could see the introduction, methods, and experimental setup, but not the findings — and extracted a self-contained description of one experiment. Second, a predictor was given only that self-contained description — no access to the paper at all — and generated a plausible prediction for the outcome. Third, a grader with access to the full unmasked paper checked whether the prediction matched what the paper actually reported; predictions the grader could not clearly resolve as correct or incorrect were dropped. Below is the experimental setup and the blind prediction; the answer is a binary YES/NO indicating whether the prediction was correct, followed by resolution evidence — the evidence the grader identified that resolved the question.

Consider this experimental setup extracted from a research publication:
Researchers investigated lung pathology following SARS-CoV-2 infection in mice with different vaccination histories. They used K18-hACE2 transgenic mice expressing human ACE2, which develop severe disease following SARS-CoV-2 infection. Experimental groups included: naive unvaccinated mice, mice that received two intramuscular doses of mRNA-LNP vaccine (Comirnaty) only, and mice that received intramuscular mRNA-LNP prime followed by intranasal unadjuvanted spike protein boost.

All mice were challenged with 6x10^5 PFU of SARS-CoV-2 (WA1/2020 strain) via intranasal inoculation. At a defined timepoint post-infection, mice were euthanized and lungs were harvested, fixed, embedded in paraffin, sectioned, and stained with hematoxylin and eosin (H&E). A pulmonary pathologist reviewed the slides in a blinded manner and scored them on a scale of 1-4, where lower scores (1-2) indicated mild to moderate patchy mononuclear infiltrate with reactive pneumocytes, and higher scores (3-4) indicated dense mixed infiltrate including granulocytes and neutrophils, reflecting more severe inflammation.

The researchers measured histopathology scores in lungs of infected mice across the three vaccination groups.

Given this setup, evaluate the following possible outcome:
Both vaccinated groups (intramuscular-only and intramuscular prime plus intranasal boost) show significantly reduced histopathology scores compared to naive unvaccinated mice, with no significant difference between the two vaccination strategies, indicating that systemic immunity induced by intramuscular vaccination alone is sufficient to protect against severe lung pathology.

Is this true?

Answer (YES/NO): NO